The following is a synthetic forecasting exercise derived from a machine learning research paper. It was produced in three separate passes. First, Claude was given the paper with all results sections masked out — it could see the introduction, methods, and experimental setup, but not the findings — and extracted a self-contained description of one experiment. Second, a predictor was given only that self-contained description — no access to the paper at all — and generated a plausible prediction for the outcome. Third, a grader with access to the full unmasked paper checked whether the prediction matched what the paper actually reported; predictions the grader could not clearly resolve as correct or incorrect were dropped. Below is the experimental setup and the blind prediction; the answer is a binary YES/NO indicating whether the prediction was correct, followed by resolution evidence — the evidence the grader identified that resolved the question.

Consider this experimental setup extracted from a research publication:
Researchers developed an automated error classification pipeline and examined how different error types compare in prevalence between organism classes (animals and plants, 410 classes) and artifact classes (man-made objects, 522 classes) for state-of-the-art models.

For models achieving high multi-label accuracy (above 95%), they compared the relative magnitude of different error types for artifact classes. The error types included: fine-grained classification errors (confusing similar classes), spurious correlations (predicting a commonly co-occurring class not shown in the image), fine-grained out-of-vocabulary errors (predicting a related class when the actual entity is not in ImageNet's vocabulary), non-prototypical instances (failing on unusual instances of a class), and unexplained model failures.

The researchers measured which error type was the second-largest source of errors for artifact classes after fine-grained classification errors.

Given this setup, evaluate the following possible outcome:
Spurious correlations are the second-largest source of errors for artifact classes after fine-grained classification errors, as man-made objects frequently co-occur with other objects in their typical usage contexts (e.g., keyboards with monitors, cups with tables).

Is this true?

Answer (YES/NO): YES